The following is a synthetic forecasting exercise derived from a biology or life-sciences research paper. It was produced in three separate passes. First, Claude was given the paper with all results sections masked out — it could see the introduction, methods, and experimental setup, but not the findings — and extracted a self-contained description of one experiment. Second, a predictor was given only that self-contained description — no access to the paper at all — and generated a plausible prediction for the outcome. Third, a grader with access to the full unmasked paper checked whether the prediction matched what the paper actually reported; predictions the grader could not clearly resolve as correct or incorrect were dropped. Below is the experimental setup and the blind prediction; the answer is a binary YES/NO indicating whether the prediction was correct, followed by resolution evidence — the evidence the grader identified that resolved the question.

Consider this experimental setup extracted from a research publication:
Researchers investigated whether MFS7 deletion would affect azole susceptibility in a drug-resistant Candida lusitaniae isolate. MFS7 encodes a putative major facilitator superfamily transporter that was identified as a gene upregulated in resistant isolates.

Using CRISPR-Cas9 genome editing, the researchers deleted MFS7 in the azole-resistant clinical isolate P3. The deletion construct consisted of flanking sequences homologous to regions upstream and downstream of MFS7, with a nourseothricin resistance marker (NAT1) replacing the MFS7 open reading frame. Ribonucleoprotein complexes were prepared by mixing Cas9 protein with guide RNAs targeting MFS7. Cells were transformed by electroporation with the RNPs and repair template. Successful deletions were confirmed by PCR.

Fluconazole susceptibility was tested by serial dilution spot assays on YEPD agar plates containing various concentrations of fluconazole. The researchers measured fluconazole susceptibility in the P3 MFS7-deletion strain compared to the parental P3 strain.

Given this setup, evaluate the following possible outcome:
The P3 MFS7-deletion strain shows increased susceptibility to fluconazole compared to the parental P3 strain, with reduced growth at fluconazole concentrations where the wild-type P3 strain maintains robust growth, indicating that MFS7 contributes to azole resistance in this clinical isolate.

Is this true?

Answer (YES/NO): YES